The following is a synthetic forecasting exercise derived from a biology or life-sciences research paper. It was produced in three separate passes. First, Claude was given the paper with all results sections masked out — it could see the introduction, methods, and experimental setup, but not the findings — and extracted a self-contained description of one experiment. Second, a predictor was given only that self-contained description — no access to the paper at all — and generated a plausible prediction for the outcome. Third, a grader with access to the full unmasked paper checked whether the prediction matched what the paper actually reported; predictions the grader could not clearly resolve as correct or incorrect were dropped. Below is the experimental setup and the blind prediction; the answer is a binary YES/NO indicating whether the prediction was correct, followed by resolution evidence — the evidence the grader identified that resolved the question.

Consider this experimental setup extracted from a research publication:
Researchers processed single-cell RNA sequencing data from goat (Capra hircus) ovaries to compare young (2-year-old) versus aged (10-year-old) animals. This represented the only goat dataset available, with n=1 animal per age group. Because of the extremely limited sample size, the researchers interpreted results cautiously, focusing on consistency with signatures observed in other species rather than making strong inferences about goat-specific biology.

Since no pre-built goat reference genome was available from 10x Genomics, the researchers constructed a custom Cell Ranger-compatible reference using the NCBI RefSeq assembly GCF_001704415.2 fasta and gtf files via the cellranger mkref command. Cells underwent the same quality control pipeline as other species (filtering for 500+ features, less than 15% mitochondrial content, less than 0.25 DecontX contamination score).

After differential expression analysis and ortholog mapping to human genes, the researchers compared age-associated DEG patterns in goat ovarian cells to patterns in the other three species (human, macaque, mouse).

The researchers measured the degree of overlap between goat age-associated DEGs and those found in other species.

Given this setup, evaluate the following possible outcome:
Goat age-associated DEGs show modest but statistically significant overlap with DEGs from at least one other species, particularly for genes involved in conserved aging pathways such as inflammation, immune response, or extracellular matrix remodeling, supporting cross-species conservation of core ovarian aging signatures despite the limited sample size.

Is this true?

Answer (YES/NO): NO